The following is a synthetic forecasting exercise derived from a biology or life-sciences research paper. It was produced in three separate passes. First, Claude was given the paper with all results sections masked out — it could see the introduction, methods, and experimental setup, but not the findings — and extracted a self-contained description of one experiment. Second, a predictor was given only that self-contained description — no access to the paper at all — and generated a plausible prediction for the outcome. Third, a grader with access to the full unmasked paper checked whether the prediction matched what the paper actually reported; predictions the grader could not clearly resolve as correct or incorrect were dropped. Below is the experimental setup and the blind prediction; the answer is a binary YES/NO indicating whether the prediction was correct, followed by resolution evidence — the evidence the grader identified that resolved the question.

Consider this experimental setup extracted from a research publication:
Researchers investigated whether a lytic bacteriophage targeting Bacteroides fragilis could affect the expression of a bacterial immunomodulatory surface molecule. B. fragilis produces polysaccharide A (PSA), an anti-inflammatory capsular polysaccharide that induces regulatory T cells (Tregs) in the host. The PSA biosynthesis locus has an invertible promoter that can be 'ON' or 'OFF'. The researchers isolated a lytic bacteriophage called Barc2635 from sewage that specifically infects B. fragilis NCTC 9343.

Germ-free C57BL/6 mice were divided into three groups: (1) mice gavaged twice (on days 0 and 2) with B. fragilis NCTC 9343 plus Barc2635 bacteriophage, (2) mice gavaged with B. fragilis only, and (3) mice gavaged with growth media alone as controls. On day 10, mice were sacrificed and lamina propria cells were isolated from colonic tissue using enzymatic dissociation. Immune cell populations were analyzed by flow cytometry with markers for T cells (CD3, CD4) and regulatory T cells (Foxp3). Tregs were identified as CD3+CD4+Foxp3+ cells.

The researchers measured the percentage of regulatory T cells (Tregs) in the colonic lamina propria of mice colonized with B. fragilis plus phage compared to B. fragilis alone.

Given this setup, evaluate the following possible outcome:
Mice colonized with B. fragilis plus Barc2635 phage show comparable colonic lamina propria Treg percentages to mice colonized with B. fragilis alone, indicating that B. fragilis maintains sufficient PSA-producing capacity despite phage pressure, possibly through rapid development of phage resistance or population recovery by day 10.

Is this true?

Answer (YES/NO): NO